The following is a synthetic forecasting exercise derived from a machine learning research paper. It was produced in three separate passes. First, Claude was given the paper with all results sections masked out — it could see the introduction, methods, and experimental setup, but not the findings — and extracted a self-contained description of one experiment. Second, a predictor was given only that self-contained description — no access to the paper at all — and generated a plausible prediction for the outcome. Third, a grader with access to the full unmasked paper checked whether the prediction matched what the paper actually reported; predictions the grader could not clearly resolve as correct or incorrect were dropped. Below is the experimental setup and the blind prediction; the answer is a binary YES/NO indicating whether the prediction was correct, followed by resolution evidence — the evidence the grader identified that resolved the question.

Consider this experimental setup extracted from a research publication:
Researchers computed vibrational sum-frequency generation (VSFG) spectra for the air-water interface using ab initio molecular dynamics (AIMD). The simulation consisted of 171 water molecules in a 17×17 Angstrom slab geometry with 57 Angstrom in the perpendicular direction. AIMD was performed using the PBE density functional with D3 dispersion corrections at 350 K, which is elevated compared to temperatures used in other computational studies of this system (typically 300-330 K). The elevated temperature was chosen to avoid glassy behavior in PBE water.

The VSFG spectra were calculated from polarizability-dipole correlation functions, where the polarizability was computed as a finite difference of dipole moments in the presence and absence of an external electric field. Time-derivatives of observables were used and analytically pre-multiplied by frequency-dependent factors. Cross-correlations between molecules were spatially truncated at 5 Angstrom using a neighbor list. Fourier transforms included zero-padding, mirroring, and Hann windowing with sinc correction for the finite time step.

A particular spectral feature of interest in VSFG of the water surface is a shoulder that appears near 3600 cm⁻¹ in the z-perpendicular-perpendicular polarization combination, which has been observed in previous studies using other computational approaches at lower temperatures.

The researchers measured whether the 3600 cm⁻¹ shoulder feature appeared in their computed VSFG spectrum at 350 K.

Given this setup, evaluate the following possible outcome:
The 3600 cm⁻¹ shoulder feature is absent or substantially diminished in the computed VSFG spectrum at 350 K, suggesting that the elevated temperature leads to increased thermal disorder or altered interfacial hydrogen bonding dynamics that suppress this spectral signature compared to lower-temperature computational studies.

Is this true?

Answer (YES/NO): YES